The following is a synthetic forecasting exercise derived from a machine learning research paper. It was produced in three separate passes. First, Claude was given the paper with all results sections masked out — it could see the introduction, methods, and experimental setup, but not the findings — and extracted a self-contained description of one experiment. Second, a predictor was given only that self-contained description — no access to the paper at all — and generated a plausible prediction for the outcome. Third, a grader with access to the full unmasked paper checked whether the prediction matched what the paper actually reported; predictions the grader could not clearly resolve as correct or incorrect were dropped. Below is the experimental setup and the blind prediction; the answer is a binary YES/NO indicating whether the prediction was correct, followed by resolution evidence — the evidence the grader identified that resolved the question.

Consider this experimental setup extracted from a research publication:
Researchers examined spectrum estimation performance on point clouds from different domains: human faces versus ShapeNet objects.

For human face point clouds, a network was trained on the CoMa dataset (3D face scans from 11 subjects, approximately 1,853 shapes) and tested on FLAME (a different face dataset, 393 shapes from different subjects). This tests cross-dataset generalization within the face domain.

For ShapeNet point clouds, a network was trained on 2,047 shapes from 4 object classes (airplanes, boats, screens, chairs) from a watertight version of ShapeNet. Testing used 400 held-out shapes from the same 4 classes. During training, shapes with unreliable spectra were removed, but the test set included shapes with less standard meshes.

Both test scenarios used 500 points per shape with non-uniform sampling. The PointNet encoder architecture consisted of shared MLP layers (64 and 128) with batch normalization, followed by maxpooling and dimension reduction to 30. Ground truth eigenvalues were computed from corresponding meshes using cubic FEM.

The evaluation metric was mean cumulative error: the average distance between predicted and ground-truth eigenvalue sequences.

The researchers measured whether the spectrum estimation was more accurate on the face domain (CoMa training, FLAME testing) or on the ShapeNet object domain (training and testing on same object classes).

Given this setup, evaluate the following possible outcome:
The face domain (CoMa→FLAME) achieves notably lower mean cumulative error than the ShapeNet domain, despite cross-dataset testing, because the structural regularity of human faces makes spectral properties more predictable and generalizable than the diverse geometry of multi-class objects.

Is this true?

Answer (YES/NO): YES